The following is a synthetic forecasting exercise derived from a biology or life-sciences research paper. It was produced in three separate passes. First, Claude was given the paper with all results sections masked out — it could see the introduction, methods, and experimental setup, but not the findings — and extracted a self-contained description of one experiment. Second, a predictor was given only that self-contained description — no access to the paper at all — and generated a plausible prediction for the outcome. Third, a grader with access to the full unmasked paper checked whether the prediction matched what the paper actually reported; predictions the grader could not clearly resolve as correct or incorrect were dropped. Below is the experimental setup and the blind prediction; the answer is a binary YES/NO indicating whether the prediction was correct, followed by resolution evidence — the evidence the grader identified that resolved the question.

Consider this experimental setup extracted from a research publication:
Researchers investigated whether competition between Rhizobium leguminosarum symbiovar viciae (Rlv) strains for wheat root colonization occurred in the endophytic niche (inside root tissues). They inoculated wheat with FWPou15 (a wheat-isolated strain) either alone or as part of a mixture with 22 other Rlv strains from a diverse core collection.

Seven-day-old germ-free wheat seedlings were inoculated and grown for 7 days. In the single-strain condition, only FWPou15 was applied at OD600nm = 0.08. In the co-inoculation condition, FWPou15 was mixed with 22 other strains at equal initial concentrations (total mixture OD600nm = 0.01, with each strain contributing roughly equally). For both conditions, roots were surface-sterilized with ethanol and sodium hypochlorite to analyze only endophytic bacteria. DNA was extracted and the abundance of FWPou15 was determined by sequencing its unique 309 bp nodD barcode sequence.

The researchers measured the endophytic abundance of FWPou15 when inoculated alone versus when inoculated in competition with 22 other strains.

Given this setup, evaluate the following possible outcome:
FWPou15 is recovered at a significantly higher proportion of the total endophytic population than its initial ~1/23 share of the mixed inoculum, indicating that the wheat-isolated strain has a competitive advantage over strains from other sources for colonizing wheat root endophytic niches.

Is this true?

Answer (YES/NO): NO